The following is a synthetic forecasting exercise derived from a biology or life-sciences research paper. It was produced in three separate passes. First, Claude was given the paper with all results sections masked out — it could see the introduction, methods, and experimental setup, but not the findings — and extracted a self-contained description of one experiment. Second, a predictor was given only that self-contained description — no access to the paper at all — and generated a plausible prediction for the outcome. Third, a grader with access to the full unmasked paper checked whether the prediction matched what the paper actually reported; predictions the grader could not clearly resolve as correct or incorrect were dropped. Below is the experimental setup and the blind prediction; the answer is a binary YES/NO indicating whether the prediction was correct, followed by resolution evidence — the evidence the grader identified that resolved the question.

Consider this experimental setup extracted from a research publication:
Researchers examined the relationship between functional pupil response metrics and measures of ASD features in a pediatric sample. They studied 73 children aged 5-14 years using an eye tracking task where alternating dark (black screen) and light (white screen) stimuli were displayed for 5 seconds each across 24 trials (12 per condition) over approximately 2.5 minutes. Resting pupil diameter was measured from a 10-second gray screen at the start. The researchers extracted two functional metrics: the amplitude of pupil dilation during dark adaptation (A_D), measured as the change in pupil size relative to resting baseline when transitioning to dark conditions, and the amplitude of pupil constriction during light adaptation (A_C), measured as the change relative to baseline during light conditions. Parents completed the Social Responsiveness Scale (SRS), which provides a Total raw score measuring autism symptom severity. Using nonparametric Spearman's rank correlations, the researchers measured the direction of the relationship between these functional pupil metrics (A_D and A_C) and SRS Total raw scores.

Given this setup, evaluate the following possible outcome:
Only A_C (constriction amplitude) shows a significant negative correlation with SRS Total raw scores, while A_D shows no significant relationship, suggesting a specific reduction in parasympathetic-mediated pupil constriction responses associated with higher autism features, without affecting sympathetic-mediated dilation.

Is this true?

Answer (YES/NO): NO